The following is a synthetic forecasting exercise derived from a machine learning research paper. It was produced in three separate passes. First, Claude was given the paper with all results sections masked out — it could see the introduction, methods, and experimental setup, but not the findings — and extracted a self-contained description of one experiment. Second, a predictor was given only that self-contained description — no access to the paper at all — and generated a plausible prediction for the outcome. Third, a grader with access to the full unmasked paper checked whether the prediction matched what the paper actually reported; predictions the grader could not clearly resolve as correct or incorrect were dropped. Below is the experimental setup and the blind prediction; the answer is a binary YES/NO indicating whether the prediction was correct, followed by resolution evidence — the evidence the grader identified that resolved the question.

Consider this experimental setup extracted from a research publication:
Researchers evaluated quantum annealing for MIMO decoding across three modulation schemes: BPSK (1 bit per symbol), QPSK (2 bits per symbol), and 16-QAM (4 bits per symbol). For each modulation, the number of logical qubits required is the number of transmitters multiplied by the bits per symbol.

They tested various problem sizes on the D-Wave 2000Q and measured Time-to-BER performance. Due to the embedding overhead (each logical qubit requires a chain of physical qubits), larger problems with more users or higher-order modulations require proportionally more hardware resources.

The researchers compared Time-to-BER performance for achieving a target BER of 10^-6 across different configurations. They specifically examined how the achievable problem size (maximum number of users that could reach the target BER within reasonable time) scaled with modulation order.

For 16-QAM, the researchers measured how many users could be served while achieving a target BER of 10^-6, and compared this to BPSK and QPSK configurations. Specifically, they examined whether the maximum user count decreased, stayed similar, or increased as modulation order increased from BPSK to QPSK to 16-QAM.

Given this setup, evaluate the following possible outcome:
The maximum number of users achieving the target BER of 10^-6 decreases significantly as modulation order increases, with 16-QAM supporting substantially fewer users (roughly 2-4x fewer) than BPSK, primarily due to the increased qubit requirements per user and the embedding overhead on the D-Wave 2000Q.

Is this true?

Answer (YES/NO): NO